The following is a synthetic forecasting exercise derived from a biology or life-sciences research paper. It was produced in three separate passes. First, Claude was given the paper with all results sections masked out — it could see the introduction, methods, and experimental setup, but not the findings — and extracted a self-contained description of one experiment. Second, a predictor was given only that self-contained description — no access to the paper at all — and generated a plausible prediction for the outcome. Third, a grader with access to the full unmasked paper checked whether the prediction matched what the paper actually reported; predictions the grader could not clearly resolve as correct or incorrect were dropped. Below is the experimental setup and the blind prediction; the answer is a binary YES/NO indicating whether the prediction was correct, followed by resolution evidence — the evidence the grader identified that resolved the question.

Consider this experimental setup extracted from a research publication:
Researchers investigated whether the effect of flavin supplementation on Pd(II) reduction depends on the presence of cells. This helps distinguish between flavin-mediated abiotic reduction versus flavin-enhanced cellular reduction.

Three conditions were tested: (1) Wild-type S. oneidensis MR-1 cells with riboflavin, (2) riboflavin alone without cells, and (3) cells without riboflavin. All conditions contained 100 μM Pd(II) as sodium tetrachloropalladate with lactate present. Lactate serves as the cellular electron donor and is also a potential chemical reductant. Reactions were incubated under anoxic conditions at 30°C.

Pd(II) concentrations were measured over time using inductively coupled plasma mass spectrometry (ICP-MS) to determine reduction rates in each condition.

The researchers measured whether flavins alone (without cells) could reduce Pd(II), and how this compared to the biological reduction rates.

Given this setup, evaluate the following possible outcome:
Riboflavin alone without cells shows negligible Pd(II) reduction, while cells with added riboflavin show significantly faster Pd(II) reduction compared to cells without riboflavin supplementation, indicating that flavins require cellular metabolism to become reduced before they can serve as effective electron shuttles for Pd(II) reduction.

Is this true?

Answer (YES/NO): NO